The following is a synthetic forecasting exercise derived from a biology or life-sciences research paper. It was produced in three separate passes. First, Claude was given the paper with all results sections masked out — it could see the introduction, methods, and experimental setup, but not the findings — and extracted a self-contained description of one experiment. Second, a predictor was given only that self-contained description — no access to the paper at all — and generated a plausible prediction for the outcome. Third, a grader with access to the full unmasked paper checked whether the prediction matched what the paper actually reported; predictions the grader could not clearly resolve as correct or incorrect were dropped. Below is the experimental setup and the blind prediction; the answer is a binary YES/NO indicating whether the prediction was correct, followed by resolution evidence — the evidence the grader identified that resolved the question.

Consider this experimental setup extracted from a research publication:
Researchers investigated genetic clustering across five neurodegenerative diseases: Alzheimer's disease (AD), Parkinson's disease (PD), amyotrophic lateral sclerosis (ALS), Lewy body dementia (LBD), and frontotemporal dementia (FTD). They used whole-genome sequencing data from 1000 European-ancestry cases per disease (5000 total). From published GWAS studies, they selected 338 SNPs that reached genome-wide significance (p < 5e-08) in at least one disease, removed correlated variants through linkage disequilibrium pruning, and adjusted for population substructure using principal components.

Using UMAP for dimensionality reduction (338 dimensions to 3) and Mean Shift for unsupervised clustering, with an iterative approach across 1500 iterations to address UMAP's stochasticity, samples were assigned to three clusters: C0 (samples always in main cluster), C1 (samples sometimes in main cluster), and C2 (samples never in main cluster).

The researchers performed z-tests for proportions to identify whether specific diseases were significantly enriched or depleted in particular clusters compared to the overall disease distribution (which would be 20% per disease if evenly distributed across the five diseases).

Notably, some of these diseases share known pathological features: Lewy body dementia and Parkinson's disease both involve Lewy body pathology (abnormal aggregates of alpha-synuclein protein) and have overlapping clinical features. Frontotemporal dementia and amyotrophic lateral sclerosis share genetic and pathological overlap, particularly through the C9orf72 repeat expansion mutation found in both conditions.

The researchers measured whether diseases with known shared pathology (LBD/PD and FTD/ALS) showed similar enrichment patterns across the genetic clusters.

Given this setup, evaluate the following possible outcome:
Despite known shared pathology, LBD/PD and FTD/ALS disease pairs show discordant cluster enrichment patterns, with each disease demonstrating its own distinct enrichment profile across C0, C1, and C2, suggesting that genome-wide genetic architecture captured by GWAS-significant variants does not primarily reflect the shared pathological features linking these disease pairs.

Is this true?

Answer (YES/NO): NO